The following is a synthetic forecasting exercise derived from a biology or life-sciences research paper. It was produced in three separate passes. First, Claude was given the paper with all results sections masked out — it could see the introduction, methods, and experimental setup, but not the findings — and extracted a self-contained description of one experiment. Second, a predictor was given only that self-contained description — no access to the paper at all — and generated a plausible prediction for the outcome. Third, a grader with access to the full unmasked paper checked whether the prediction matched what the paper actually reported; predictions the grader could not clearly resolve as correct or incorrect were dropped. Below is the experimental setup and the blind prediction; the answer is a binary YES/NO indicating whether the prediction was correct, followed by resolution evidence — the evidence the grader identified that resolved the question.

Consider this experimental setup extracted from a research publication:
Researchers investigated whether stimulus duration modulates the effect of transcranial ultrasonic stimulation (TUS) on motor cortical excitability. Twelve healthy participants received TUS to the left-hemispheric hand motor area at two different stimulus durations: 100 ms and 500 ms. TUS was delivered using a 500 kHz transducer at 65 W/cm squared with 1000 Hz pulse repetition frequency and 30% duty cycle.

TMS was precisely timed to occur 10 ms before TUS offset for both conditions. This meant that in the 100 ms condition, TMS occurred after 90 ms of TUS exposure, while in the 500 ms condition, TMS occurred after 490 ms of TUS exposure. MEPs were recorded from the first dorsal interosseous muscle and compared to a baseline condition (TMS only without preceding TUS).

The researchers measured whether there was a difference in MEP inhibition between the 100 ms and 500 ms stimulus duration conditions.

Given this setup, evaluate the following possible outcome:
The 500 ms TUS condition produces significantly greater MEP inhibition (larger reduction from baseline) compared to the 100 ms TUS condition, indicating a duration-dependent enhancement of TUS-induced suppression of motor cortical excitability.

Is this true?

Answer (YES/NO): NO